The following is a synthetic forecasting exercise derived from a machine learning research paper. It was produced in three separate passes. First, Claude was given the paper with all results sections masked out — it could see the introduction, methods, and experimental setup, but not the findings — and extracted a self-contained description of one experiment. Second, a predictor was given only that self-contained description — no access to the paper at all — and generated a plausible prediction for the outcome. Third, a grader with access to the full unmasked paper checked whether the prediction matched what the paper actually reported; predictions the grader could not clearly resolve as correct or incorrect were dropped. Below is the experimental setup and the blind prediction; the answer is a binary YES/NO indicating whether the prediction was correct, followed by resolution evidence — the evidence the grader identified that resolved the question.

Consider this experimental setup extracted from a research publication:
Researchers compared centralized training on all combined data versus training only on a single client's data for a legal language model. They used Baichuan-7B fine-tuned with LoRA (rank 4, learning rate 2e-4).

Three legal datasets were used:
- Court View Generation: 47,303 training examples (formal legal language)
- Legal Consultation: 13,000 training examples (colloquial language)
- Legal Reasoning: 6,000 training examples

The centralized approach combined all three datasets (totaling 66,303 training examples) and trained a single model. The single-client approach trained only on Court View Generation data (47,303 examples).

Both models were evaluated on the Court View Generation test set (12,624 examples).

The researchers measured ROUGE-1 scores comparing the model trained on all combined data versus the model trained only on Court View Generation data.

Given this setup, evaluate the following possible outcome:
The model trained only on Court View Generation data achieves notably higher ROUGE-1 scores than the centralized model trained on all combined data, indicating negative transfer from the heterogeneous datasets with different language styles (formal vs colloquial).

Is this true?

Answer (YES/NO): YES